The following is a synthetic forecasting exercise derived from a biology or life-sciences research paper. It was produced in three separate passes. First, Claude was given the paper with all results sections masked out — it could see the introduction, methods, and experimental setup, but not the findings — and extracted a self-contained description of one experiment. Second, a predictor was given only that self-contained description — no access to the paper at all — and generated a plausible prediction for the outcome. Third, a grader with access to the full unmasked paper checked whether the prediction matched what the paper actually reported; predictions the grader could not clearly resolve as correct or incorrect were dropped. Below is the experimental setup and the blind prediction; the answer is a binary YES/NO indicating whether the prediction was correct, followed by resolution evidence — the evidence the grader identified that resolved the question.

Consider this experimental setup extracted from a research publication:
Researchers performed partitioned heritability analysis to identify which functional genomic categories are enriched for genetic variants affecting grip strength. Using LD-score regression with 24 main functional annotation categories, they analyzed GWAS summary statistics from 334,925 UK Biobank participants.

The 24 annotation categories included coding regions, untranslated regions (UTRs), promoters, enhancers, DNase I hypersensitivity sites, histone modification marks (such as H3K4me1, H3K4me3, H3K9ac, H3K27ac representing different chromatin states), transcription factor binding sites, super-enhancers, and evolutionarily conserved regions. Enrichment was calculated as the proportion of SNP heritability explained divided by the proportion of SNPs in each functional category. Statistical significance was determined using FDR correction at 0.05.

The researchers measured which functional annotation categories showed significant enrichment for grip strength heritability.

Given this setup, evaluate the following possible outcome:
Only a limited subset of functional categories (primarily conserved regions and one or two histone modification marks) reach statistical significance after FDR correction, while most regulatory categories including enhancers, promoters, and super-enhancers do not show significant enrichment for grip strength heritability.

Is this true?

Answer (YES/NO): NO